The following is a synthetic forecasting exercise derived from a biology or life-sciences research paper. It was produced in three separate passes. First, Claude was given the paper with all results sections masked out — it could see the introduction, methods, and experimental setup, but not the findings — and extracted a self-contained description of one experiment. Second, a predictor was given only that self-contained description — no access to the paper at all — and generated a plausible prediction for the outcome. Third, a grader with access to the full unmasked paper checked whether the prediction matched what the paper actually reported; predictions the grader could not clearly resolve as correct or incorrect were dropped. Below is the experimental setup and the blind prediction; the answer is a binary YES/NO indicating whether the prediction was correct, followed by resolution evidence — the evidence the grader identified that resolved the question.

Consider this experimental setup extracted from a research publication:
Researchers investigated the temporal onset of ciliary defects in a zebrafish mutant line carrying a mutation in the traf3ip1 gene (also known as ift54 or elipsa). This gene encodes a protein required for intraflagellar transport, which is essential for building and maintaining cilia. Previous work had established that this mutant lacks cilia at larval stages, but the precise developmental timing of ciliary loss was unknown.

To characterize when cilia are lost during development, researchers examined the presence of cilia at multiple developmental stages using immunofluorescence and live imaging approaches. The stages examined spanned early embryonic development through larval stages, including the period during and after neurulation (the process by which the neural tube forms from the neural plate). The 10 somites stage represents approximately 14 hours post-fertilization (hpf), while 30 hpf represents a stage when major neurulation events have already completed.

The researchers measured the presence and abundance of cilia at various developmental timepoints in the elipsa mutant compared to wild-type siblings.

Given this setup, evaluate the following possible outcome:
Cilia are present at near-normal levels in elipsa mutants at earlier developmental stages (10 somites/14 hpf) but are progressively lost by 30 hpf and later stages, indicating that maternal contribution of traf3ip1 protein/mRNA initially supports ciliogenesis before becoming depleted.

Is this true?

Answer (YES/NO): YES